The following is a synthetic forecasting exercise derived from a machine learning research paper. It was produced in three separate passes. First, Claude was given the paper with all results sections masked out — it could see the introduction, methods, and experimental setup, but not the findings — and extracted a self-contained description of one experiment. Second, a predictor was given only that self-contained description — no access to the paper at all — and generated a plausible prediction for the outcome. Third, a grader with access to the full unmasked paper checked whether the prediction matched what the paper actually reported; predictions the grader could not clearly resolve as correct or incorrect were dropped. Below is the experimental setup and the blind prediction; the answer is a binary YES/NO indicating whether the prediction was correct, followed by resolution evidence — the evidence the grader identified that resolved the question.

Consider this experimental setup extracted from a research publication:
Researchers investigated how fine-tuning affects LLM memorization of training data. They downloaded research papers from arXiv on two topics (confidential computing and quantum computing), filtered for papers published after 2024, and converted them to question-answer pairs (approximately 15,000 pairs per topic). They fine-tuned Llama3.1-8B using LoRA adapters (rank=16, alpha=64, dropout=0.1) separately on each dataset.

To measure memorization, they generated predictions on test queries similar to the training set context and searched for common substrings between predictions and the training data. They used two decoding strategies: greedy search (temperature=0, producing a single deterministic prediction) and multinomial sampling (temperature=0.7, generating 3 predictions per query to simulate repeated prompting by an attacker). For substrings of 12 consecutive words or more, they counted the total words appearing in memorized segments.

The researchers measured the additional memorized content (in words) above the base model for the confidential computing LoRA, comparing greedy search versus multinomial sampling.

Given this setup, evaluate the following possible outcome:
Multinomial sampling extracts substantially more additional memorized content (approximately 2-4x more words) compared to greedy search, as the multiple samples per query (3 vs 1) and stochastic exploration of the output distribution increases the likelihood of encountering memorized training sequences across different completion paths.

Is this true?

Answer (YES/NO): YES